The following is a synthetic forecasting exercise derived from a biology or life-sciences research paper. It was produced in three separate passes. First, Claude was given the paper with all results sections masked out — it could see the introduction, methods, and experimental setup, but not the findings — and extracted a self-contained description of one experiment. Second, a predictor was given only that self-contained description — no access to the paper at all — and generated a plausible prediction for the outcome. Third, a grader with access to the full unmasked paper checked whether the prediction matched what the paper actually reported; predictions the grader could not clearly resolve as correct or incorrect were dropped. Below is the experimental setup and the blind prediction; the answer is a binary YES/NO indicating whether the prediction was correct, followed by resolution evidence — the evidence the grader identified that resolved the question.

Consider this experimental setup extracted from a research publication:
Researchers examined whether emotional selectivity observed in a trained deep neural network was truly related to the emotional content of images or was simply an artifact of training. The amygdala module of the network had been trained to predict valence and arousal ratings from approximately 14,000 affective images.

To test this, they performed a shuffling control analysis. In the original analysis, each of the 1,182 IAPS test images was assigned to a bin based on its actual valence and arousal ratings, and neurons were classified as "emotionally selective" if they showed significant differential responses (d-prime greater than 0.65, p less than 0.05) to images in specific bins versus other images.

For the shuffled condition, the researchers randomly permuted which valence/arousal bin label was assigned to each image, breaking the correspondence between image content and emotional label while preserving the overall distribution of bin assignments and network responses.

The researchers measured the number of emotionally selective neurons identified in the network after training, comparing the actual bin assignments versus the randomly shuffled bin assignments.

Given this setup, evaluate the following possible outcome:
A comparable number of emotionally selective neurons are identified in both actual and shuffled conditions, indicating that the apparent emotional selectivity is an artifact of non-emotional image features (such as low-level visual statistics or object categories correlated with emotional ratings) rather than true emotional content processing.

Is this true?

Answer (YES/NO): NO